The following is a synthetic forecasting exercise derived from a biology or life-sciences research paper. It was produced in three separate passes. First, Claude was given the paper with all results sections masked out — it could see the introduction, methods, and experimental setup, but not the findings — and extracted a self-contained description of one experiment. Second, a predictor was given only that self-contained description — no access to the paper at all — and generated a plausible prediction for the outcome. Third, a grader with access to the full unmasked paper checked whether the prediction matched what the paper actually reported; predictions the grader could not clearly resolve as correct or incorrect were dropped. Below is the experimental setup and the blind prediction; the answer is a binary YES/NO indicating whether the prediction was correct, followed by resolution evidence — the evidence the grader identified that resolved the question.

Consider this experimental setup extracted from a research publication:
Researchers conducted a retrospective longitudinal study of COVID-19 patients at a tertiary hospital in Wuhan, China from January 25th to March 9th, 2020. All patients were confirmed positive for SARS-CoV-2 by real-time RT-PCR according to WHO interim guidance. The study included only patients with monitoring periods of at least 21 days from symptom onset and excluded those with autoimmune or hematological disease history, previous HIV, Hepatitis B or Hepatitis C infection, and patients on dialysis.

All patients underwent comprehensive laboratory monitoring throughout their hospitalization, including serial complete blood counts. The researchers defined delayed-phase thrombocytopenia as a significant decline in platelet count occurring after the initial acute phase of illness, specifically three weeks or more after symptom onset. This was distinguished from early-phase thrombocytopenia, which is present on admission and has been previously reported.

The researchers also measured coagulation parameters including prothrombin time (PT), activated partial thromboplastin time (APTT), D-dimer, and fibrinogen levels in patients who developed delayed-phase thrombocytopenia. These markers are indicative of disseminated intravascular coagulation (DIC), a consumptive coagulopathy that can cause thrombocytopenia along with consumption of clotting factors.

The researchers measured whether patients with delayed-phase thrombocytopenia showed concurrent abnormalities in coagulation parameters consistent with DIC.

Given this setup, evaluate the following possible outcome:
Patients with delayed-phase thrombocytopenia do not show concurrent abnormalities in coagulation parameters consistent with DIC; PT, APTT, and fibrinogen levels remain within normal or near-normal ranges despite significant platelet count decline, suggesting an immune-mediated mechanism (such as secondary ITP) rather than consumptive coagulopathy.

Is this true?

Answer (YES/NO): YES